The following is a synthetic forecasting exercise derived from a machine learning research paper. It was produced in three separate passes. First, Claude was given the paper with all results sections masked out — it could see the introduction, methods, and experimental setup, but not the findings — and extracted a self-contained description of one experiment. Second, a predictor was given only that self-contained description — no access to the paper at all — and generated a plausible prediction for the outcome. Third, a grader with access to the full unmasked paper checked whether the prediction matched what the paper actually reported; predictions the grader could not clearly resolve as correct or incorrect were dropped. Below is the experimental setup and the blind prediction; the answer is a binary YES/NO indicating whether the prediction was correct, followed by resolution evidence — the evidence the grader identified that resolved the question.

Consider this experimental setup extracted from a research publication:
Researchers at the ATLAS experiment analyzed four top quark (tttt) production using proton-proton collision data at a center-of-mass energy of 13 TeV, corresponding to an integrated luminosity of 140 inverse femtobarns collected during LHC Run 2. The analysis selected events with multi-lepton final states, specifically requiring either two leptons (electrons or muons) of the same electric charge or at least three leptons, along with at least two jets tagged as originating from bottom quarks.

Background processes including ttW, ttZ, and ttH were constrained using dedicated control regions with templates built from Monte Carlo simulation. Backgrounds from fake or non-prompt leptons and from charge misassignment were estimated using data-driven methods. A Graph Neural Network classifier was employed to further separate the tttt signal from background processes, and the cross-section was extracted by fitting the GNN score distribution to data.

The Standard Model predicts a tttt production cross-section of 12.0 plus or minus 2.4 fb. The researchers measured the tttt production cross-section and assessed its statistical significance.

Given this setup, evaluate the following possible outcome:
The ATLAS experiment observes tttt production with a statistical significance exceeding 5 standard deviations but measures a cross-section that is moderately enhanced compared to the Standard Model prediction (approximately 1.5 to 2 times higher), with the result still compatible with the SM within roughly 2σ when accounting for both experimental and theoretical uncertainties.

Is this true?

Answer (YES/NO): YES